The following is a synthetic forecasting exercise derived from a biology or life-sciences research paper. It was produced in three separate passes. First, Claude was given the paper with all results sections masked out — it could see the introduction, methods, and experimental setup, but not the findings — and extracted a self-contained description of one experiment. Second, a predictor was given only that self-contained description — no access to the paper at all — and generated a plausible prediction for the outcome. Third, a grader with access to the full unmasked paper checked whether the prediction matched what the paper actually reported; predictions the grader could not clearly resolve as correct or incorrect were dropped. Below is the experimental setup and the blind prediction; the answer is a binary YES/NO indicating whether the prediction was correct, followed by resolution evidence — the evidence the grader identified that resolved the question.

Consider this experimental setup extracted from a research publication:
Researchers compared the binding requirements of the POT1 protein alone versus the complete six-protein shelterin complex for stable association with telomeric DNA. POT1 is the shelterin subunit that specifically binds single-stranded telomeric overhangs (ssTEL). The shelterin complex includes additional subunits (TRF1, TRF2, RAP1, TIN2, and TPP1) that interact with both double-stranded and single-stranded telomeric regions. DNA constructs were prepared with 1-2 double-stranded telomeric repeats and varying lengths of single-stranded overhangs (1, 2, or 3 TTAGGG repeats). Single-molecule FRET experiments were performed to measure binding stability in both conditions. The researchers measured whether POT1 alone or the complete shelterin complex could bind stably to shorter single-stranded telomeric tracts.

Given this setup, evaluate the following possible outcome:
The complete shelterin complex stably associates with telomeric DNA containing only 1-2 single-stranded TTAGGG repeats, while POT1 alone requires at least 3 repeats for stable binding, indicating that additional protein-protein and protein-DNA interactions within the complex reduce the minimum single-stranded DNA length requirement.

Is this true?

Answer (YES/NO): NO